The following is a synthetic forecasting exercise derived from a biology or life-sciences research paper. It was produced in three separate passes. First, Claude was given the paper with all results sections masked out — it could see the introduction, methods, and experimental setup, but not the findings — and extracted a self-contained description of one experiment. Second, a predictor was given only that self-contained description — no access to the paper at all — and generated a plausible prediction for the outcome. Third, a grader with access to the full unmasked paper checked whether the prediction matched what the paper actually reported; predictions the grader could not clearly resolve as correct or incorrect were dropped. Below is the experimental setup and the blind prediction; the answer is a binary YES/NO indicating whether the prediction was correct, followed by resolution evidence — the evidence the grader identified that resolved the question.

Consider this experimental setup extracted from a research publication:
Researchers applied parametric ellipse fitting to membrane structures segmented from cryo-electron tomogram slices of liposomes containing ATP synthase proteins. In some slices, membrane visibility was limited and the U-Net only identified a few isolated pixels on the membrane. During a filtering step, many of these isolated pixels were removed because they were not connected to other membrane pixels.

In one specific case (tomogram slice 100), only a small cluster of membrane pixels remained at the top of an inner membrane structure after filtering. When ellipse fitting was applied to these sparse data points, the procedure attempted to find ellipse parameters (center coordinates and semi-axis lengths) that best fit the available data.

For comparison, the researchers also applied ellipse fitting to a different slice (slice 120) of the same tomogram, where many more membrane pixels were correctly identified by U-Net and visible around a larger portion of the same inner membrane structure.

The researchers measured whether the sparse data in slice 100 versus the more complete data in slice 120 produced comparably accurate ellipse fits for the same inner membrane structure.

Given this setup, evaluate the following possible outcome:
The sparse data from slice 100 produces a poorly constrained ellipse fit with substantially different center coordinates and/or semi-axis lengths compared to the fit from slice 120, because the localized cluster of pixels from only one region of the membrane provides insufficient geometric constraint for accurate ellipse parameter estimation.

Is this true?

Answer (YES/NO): YES